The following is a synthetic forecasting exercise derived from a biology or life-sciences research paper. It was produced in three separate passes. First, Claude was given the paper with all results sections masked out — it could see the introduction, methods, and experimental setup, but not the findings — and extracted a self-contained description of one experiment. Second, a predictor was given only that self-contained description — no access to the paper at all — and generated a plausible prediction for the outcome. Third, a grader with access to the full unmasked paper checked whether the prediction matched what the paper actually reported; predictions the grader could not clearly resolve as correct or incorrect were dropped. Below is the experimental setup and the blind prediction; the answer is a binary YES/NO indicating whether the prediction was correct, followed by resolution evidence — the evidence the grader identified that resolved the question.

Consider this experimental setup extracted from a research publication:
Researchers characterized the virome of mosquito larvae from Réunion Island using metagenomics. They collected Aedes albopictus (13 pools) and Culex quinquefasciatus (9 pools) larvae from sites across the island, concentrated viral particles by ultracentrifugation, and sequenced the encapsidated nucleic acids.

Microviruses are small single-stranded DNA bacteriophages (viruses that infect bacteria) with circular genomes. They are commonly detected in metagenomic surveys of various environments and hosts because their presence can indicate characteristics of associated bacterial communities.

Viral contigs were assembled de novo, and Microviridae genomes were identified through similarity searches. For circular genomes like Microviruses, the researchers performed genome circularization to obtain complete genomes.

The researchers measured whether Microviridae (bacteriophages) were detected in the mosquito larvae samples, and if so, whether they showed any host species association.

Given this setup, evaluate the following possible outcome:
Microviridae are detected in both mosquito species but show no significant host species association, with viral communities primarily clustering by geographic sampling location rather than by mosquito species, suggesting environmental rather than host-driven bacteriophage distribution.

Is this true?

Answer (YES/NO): NO